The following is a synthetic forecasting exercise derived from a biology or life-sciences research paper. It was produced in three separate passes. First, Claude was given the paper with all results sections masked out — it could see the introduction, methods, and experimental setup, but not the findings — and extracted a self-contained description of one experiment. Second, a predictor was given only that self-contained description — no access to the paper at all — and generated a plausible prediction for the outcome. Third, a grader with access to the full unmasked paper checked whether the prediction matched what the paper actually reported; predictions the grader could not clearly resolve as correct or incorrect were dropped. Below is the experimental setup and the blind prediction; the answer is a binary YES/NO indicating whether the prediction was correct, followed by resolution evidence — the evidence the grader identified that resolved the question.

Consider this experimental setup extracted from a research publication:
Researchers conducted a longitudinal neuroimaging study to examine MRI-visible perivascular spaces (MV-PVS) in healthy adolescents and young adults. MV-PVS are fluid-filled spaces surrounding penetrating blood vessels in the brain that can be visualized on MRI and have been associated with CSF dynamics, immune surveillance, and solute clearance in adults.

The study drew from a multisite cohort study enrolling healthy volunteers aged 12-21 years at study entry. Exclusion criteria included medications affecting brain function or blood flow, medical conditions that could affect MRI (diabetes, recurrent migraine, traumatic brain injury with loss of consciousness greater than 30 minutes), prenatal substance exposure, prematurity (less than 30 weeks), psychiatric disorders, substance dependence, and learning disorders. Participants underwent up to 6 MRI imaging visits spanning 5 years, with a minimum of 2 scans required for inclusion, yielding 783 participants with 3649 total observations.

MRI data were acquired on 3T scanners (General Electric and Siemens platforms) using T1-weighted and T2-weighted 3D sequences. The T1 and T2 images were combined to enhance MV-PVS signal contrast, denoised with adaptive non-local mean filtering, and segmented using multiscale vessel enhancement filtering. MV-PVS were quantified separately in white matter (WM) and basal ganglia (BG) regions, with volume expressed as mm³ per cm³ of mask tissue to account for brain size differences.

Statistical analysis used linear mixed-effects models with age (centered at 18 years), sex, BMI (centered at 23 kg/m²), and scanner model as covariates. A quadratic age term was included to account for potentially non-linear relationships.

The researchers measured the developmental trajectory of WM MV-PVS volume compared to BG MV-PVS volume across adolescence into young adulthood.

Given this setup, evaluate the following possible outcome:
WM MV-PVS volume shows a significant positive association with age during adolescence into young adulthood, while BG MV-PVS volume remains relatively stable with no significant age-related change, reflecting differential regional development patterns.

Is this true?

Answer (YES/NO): NO